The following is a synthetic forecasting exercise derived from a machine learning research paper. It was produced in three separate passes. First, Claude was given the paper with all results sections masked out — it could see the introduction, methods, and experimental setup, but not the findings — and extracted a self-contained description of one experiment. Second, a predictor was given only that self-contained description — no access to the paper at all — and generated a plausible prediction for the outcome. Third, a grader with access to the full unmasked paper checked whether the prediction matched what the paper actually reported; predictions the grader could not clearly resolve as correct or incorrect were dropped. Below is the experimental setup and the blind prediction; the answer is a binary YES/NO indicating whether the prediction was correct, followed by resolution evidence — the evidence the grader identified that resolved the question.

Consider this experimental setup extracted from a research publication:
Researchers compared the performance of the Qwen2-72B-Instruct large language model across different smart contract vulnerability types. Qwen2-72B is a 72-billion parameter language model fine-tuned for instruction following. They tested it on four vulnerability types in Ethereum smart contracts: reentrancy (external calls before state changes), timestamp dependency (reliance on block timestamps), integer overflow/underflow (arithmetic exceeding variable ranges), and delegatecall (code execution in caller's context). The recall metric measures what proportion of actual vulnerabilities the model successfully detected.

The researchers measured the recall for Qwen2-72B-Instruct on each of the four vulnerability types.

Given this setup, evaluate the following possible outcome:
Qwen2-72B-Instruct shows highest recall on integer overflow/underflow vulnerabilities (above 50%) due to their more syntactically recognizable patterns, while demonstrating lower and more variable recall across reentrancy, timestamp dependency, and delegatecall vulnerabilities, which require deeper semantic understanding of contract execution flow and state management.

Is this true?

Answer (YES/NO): NO